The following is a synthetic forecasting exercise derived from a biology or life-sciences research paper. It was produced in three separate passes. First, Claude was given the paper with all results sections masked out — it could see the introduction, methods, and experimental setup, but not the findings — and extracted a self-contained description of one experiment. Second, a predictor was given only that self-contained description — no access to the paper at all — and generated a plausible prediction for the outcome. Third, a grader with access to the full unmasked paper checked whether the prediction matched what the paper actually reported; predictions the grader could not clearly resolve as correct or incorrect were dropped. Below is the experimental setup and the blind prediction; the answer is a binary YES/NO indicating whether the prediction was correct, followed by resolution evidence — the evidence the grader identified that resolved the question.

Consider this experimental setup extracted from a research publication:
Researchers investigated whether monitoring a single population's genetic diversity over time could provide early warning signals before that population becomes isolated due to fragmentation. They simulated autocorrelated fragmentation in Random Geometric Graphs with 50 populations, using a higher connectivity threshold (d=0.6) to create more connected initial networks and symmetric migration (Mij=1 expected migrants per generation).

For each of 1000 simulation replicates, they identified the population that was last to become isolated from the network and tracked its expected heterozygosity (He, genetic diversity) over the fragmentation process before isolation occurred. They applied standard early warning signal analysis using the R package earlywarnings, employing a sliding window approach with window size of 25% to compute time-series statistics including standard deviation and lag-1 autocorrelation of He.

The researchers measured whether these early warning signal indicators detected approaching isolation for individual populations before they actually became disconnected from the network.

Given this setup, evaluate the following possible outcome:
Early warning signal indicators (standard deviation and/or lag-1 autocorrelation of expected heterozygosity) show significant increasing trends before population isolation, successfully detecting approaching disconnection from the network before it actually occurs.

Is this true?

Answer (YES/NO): NO